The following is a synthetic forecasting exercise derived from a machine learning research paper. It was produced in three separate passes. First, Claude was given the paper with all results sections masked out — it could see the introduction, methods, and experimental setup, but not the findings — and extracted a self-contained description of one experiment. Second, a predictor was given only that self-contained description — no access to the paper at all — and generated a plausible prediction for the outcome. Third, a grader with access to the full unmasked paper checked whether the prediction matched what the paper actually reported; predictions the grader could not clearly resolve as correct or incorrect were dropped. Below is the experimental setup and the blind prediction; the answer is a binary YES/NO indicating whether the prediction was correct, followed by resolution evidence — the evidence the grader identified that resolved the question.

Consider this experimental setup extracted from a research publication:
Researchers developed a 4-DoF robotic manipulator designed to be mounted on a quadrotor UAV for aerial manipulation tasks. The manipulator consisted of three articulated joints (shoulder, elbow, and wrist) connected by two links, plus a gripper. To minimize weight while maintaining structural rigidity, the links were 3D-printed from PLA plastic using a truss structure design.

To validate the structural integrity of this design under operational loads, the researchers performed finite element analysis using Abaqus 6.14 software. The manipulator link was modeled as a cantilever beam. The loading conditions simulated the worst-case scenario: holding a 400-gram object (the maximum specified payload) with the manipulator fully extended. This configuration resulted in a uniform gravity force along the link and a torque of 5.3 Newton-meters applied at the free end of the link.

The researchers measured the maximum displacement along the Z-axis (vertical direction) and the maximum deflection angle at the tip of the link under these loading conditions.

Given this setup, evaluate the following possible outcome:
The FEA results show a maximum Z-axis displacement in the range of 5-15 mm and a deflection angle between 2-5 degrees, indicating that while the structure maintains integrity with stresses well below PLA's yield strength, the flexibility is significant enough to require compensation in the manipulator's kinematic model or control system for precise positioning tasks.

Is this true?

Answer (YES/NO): NO